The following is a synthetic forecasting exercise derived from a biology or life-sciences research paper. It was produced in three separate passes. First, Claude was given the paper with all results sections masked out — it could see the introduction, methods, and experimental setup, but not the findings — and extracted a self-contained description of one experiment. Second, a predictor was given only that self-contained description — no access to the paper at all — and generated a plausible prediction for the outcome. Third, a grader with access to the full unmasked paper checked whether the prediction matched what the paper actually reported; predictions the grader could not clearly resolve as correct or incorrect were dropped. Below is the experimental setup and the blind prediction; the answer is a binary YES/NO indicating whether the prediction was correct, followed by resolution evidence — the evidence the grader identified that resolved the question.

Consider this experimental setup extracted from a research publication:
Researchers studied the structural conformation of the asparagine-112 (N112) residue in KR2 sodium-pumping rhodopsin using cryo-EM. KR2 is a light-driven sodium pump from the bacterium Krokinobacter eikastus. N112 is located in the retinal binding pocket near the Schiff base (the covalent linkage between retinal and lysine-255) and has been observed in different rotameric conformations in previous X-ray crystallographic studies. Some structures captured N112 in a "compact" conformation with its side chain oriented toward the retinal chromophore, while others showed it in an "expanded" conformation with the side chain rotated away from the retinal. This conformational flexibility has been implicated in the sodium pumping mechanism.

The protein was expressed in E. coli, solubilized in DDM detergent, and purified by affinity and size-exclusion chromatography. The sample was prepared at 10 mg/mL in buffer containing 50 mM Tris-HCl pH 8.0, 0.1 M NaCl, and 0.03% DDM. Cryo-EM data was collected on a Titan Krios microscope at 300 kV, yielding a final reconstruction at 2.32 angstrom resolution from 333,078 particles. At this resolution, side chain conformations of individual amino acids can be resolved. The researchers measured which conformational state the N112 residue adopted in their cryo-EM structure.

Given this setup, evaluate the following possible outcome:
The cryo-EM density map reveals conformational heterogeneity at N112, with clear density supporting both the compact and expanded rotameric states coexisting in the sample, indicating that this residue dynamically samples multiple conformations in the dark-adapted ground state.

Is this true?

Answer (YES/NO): NO